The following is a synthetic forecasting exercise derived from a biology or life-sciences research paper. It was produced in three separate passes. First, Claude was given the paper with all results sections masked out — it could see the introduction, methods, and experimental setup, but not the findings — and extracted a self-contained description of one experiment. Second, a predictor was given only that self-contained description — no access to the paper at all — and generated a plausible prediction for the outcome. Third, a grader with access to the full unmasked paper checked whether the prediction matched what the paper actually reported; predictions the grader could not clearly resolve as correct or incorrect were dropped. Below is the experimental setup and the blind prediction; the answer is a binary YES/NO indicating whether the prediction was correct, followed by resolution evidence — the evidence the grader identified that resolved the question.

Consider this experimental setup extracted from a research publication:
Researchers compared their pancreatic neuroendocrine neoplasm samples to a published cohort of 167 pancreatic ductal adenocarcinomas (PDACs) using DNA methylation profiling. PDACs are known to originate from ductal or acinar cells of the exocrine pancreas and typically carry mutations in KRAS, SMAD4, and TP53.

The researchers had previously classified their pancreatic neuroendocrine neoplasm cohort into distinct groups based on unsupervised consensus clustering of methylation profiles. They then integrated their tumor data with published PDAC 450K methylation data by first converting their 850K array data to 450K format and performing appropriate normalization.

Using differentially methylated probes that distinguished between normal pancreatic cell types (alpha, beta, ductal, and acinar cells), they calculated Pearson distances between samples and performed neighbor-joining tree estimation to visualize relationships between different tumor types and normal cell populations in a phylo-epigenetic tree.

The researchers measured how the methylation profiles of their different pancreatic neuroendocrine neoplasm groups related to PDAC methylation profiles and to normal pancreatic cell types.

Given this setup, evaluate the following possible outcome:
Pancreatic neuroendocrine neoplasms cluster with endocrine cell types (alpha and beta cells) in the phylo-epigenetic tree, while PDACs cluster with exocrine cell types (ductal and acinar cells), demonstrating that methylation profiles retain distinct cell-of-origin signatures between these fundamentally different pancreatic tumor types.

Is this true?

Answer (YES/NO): NO